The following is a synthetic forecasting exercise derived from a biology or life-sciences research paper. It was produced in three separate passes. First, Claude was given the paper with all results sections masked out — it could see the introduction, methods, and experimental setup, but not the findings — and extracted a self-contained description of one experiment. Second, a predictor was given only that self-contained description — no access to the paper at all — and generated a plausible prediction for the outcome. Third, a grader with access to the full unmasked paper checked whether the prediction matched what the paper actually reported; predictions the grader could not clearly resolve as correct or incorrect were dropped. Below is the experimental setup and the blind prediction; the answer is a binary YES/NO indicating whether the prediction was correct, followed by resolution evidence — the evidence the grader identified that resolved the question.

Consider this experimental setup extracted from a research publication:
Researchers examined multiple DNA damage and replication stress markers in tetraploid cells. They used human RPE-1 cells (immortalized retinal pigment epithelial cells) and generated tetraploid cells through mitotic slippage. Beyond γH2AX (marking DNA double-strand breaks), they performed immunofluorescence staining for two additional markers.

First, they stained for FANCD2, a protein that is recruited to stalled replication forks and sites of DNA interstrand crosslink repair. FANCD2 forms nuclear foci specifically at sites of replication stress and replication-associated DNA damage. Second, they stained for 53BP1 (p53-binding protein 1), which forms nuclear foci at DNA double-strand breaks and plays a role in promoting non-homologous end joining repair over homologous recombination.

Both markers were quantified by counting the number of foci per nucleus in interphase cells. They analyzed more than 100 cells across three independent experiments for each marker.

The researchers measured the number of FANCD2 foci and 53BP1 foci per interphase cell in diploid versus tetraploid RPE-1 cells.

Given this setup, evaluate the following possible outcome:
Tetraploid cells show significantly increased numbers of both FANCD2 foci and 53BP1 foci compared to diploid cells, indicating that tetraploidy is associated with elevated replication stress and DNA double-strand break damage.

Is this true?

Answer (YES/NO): YES